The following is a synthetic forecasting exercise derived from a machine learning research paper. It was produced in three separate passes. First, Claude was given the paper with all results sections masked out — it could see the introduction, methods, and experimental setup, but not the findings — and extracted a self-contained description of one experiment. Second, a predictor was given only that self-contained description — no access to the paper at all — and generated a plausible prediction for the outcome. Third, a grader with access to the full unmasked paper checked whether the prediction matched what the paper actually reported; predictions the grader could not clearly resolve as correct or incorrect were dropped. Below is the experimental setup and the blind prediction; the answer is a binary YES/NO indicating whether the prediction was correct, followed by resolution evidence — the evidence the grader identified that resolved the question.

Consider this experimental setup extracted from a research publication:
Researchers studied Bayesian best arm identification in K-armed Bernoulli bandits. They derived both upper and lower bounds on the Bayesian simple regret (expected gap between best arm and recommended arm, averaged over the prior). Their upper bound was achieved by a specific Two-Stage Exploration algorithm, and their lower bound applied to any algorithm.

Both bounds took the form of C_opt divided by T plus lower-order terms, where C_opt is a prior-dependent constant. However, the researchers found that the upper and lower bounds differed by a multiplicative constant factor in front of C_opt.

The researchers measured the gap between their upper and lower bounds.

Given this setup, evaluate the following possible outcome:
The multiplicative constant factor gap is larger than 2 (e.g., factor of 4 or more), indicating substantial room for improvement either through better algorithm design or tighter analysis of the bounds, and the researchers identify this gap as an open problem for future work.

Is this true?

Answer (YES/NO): NO